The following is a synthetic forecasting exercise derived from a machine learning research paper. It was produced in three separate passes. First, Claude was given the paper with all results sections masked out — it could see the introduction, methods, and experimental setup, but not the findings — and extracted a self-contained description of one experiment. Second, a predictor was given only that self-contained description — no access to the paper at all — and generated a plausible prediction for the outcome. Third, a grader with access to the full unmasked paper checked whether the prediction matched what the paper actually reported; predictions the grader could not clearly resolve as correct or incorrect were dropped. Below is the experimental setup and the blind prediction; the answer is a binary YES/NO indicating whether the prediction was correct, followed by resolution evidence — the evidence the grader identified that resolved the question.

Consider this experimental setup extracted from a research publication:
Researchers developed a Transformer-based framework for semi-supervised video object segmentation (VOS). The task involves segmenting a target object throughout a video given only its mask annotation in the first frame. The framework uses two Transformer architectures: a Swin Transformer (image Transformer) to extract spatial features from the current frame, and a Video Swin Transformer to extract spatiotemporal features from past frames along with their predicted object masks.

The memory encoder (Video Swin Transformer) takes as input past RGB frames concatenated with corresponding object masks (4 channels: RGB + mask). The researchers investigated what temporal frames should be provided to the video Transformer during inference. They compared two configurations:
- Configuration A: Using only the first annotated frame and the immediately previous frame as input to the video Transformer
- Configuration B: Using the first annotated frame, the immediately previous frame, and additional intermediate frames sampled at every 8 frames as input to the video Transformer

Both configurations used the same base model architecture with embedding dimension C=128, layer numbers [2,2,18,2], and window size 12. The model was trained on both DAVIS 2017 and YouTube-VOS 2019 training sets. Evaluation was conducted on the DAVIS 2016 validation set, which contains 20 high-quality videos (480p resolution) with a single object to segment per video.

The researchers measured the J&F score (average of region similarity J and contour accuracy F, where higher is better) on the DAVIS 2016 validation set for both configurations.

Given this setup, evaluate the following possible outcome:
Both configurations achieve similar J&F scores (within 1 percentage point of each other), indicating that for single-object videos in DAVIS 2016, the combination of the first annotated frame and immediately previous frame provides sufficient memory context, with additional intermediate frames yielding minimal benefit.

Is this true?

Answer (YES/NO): NO